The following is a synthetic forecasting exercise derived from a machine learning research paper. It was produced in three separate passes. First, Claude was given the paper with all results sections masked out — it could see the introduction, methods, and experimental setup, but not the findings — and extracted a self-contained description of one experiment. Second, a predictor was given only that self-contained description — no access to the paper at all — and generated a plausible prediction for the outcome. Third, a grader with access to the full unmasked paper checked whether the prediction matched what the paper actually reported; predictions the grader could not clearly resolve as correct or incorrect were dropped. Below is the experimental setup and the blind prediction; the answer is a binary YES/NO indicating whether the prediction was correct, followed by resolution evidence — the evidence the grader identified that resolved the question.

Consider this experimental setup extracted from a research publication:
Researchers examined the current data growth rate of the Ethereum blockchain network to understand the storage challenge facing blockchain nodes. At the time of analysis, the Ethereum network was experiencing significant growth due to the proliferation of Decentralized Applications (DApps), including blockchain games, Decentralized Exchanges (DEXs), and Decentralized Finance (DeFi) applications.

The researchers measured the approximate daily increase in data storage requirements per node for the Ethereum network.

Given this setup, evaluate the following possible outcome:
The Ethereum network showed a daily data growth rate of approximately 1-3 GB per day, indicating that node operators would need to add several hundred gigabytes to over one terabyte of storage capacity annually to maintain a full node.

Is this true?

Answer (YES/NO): NO